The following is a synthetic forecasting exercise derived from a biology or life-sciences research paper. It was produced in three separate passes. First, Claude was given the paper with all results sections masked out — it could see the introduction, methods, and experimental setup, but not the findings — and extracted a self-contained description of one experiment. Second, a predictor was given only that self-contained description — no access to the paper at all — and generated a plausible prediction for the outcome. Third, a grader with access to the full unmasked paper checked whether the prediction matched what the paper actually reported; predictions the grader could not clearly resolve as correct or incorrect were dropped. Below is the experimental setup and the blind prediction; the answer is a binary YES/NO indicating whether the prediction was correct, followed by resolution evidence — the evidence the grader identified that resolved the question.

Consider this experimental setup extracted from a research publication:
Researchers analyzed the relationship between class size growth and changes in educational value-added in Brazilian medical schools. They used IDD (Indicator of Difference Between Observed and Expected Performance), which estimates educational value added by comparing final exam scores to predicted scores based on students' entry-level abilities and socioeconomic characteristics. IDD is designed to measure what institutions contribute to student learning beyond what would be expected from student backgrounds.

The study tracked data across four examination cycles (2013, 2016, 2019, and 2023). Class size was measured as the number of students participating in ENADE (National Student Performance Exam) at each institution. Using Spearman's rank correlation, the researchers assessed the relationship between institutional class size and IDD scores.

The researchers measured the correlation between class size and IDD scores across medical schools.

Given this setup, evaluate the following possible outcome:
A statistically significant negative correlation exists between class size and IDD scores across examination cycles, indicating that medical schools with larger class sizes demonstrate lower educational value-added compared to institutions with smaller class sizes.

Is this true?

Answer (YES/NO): YES